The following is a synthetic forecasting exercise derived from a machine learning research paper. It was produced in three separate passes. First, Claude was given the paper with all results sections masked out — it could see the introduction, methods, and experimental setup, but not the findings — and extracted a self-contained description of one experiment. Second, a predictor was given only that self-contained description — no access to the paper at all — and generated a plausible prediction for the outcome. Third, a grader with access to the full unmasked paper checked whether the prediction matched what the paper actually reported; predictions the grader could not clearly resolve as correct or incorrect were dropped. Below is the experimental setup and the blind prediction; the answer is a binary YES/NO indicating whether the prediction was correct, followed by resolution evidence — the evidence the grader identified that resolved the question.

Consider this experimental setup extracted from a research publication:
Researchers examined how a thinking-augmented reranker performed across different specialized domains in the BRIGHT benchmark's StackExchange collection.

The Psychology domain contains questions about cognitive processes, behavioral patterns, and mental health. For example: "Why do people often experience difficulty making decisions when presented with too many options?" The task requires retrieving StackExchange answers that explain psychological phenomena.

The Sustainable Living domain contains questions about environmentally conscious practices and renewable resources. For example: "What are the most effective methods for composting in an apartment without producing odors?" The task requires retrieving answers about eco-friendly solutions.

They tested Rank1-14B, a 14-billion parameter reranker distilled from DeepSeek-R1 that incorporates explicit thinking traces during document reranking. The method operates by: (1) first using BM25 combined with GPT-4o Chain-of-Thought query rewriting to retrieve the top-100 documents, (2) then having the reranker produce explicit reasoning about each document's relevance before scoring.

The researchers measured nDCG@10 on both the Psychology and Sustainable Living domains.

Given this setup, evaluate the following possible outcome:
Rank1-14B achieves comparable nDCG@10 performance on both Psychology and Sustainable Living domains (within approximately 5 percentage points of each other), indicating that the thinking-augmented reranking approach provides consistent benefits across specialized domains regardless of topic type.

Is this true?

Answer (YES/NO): YES